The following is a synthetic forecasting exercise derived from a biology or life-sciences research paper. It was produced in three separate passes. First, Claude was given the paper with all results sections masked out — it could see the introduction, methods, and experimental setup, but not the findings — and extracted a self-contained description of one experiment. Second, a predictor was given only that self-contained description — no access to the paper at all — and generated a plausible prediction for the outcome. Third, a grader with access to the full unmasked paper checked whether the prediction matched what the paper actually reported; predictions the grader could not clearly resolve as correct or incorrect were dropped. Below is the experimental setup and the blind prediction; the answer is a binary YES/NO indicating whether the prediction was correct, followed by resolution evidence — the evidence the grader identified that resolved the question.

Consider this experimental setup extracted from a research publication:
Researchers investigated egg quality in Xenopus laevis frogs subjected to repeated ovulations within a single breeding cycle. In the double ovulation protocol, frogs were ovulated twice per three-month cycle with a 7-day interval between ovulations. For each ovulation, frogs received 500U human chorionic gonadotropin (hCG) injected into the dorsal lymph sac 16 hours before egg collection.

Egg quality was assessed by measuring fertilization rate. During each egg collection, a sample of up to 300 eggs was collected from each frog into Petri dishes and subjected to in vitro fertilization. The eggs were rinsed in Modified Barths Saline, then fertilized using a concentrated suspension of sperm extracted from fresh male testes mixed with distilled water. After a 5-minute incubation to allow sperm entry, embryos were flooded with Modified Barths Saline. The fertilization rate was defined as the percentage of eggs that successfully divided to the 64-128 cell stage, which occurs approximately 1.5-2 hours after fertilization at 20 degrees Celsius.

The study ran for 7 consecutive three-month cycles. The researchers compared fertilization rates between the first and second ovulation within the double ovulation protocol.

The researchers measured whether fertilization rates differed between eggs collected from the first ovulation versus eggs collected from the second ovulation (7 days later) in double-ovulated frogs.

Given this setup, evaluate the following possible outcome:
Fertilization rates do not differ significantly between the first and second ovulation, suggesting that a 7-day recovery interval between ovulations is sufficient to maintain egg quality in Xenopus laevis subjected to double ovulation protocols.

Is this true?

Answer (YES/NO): NO